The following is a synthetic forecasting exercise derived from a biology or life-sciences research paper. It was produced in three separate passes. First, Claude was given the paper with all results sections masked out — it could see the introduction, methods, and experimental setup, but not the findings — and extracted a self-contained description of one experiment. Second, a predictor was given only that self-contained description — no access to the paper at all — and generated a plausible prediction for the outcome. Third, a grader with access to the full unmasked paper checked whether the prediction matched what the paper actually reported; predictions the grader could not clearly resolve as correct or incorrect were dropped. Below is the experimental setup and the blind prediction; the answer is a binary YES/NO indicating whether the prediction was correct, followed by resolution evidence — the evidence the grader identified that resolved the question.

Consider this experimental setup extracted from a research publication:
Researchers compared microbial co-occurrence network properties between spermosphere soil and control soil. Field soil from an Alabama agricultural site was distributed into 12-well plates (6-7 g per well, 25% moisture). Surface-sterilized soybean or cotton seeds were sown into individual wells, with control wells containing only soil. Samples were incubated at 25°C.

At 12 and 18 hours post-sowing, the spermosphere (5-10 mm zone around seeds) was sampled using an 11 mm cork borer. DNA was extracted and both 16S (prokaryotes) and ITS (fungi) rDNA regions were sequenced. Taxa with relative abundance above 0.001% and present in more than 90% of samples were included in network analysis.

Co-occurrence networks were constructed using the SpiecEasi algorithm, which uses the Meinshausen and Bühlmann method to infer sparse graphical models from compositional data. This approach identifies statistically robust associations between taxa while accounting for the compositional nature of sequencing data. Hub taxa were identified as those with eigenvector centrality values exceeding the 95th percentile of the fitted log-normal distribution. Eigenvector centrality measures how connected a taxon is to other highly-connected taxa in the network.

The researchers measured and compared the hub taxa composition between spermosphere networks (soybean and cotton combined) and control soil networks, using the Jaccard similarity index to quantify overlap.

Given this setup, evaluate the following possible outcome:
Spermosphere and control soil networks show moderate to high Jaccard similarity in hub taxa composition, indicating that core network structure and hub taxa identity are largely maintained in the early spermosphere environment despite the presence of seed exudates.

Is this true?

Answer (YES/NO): NO